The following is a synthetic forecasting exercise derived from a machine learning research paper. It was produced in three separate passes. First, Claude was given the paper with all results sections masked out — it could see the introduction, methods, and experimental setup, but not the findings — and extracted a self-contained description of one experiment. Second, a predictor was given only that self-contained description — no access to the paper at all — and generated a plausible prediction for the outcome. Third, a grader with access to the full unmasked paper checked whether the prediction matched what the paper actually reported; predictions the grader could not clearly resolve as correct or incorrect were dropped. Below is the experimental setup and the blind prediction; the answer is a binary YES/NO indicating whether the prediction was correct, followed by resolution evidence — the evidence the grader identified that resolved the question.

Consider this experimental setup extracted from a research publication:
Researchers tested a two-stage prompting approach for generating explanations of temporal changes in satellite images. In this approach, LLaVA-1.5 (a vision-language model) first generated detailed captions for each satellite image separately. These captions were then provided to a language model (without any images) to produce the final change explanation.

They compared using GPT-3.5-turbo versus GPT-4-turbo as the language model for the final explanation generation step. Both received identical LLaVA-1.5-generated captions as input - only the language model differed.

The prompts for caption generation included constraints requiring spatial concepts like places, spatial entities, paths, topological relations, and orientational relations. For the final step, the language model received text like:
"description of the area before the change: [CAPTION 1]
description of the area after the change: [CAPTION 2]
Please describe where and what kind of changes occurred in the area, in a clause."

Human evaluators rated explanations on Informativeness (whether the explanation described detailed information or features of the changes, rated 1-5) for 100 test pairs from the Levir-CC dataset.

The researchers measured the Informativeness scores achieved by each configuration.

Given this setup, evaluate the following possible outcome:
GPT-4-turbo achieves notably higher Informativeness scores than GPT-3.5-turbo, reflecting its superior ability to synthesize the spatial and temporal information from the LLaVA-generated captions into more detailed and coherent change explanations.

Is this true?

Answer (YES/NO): NO